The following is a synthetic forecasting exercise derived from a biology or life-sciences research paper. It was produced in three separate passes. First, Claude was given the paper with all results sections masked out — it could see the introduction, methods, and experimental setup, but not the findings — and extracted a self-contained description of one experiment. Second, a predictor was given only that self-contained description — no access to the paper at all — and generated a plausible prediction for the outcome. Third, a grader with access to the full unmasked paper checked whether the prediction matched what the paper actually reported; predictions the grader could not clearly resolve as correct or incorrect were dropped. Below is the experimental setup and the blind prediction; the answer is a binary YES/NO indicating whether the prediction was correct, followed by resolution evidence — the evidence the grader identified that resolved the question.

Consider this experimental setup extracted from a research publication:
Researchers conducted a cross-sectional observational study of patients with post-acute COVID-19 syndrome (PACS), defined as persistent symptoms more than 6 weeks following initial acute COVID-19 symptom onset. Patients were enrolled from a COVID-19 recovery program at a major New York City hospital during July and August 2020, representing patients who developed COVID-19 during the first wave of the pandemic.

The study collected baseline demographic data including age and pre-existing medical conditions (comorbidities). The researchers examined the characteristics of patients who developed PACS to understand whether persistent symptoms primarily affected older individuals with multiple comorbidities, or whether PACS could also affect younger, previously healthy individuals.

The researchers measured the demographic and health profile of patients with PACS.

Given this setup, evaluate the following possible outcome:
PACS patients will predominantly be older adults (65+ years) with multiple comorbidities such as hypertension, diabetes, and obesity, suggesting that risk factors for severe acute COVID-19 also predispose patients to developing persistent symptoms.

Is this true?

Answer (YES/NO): NO